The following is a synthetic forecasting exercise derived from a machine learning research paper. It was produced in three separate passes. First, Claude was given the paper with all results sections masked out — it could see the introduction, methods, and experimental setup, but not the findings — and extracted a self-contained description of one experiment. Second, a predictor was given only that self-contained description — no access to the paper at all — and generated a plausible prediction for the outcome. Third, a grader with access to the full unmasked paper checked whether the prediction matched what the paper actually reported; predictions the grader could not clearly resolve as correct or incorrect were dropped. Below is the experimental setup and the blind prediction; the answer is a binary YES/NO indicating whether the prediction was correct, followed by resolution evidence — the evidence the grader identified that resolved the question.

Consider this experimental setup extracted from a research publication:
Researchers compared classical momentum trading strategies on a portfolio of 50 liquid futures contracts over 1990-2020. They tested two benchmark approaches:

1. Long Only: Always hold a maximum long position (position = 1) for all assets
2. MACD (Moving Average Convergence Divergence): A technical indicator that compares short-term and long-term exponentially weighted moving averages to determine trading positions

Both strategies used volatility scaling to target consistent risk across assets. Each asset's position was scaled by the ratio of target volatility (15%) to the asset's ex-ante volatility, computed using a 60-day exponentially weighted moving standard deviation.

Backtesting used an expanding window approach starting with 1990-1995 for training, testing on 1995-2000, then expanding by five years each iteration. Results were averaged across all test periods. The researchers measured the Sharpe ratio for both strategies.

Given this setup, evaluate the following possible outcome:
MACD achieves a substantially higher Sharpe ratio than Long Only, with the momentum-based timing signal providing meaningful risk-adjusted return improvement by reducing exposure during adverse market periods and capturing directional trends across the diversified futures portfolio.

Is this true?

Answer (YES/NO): YES